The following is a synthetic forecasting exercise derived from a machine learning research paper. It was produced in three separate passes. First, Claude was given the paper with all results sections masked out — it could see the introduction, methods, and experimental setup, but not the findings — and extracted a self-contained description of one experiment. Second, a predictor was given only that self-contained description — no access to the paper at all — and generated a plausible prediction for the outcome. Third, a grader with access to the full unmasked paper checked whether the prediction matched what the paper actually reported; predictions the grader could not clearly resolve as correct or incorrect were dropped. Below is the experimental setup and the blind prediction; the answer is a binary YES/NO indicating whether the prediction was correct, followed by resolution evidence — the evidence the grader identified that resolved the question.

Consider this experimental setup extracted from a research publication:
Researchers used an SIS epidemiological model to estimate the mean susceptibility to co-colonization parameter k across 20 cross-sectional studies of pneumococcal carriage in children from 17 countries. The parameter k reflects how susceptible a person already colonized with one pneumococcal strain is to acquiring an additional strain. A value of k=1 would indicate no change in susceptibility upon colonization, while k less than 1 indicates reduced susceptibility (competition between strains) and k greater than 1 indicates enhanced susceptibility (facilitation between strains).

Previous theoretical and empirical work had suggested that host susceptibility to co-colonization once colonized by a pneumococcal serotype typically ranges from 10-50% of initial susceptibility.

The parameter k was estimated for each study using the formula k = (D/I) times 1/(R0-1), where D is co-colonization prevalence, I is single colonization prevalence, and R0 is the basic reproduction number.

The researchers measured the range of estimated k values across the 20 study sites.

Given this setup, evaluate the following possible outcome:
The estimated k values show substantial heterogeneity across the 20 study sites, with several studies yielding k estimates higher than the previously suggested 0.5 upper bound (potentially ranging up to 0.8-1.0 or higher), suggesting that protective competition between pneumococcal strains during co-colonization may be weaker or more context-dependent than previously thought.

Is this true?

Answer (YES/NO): NO